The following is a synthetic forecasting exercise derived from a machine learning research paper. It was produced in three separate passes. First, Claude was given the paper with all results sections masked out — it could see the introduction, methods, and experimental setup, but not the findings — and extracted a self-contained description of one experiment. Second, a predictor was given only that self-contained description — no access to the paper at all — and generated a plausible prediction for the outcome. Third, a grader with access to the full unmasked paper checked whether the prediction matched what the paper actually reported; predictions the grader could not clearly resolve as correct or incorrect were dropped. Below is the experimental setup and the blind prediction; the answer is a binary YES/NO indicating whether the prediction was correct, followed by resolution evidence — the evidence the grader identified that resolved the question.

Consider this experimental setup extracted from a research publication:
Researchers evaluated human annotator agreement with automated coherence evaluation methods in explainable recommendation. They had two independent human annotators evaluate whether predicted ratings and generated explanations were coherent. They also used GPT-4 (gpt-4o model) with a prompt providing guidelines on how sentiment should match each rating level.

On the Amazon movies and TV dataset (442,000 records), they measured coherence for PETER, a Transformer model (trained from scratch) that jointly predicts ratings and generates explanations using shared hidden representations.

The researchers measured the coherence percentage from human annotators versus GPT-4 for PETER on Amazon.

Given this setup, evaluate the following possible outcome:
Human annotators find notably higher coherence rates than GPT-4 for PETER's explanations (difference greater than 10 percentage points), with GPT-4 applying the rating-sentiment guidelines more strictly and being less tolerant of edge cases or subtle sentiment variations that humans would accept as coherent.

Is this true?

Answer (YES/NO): NO